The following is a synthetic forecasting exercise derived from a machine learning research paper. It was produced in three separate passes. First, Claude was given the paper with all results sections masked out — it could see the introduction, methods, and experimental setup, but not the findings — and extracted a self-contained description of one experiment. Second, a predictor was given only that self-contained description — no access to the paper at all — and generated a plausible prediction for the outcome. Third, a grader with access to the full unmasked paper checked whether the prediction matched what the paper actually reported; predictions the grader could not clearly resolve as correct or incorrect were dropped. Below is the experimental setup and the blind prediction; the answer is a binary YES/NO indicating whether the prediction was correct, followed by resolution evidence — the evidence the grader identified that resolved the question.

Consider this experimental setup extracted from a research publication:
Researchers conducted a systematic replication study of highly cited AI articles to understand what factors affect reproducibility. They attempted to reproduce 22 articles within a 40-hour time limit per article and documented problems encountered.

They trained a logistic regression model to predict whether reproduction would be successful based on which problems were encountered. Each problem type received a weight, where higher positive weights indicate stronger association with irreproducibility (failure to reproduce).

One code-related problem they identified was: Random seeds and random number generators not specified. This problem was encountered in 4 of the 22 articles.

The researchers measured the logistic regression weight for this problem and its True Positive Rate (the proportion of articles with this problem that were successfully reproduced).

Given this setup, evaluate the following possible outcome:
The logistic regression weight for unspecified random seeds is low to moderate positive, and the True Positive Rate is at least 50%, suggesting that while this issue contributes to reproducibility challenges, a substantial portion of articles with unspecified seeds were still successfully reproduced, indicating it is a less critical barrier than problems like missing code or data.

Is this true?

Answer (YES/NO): NO